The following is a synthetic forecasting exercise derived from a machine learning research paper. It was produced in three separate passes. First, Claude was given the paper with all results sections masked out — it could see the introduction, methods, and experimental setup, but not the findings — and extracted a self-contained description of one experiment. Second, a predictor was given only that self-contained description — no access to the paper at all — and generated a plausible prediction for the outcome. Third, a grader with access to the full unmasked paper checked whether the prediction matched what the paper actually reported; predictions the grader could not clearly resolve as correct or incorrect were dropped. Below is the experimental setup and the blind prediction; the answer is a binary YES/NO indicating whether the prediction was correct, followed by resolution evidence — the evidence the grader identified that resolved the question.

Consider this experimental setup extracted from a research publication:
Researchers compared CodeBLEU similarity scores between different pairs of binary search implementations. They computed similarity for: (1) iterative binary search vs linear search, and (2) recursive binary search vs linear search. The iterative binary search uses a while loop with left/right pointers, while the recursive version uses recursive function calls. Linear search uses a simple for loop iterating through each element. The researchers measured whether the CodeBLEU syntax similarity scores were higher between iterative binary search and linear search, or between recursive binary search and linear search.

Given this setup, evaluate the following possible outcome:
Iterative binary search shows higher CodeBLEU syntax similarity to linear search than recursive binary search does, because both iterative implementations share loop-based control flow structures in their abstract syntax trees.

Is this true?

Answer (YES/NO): NO